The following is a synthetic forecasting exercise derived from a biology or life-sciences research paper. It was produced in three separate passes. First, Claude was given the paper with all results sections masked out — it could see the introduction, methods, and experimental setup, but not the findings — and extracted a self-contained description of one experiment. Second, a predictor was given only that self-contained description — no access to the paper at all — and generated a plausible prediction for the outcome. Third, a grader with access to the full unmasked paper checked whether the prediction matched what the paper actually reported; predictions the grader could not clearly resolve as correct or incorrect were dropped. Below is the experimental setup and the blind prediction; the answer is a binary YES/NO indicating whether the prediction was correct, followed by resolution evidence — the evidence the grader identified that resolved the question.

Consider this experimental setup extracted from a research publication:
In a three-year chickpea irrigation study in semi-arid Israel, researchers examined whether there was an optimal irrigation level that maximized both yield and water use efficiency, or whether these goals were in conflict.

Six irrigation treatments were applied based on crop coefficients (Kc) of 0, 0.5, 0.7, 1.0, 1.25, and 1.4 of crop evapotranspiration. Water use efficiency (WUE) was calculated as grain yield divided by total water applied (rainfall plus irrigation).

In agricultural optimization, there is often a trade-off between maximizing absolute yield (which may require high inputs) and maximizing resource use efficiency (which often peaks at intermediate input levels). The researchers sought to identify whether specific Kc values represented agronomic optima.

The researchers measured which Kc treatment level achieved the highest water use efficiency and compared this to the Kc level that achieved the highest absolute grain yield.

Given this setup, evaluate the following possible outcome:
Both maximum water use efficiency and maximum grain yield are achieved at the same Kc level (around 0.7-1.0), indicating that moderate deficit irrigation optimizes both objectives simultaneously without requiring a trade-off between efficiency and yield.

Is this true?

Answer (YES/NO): NO